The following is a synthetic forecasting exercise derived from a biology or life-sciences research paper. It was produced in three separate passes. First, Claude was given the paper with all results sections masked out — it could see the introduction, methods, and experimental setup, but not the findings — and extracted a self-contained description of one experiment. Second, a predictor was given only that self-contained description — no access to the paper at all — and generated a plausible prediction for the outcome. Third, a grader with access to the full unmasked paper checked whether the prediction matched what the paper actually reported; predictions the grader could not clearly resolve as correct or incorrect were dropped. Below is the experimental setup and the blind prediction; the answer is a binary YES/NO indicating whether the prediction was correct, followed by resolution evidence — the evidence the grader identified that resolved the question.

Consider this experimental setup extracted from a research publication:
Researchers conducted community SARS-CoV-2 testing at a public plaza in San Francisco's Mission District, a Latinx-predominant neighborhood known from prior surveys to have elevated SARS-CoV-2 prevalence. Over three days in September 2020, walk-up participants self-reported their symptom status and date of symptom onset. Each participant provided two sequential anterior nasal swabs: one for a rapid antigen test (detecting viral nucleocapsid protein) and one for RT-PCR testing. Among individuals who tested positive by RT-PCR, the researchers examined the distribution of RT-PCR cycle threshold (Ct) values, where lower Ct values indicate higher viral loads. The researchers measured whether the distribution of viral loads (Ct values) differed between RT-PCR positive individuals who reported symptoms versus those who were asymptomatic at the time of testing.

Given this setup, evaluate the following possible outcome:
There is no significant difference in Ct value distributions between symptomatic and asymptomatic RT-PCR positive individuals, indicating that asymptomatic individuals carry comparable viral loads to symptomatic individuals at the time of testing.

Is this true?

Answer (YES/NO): YES